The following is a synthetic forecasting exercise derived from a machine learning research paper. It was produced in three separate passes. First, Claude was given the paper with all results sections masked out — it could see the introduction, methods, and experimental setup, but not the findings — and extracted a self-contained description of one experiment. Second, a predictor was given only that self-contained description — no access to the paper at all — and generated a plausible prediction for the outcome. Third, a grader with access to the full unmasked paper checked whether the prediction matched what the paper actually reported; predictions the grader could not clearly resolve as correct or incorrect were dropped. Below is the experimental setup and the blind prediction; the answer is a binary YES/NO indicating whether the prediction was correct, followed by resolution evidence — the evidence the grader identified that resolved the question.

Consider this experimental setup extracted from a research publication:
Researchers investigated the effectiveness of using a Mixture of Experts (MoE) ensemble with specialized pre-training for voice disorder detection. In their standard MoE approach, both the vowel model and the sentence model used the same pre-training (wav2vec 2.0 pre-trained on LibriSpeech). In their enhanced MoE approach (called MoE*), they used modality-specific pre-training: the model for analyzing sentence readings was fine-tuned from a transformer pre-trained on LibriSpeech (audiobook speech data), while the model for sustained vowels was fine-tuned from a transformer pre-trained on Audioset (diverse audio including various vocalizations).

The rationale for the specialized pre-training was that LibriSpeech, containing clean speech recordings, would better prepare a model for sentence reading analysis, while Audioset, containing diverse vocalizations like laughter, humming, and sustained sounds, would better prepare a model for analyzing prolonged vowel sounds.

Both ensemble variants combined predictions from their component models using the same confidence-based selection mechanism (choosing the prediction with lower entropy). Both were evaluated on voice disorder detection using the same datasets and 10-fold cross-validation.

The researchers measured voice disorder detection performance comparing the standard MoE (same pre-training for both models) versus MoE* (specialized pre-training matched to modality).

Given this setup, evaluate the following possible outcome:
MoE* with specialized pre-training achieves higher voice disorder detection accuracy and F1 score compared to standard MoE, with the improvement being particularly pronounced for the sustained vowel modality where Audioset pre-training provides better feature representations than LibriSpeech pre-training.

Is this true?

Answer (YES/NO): NO